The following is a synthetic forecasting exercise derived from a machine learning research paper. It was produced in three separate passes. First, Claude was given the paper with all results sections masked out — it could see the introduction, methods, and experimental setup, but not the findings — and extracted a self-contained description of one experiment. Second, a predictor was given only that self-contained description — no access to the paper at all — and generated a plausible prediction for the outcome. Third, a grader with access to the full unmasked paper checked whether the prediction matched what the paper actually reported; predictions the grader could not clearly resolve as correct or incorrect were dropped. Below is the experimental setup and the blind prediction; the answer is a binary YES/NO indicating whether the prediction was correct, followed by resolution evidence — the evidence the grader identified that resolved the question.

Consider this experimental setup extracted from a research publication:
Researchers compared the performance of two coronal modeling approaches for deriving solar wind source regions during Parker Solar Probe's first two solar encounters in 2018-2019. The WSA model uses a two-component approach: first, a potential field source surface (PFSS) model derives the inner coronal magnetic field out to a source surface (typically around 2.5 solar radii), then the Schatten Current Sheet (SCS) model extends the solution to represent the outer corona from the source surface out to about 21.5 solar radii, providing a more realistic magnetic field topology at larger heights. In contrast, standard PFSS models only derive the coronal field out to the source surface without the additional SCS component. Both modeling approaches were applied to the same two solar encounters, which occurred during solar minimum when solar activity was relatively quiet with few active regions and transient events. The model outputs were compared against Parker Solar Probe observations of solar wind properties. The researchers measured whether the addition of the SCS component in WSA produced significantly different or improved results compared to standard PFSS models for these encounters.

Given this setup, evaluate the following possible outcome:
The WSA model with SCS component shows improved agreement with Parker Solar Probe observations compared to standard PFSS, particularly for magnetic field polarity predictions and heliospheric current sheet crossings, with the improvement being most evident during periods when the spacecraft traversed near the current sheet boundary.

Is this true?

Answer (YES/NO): NO